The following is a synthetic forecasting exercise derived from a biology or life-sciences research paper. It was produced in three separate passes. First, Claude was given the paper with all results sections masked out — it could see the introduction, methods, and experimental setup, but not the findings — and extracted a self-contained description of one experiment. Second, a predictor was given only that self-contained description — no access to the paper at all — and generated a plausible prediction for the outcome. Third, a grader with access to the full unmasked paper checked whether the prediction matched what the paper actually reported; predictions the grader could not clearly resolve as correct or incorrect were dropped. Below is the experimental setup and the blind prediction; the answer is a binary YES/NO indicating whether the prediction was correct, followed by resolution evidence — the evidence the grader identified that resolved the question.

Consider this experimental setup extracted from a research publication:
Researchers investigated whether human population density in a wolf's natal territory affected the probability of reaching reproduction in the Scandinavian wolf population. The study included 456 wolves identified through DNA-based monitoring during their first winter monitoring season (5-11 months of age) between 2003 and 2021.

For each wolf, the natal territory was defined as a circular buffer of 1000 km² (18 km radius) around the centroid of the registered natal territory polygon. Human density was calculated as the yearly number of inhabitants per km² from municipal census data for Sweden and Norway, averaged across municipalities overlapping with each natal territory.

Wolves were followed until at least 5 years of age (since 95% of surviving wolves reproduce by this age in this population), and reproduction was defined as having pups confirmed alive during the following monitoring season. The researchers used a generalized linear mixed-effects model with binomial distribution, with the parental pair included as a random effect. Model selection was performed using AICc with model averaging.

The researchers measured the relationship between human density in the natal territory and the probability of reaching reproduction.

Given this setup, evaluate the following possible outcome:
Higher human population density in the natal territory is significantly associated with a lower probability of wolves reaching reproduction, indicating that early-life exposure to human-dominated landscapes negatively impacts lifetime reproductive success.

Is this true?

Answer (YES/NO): NO